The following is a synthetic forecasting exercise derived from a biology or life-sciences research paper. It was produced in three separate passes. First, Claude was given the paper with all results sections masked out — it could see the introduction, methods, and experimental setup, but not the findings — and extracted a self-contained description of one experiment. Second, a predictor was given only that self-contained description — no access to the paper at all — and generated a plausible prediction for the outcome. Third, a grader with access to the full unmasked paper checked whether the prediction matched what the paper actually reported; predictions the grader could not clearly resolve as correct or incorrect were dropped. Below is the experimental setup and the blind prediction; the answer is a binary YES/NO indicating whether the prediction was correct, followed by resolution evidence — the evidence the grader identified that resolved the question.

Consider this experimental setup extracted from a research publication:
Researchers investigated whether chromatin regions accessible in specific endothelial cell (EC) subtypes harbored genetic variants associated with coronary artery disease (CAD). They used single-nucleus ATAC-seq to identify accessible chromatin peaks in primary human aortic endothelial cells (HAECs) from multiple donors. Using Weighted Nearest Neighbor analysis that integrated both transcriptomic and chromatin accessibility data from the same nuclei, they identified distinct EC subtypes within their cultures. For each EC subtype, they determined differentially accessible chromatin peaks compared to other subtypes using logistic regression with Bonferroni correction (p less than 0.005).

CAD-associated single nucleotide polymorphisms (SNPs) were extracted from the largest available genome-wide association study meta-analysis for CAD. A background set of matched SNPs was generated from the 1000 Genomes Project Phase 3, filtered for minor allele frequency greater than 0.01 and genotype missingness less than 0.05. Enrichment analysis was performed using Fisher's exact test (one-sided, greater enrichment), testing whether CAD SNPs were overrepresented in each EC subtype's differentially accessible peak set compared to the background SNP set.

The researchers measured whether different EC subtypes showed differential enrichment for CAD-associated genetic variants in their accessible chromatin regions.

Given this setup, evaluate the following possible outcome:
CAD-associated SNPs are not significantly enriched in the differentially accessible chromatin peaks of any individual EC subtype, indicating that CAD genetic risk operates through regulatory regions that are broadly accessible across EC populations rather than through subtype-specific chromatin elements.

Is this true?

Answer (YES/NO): NO